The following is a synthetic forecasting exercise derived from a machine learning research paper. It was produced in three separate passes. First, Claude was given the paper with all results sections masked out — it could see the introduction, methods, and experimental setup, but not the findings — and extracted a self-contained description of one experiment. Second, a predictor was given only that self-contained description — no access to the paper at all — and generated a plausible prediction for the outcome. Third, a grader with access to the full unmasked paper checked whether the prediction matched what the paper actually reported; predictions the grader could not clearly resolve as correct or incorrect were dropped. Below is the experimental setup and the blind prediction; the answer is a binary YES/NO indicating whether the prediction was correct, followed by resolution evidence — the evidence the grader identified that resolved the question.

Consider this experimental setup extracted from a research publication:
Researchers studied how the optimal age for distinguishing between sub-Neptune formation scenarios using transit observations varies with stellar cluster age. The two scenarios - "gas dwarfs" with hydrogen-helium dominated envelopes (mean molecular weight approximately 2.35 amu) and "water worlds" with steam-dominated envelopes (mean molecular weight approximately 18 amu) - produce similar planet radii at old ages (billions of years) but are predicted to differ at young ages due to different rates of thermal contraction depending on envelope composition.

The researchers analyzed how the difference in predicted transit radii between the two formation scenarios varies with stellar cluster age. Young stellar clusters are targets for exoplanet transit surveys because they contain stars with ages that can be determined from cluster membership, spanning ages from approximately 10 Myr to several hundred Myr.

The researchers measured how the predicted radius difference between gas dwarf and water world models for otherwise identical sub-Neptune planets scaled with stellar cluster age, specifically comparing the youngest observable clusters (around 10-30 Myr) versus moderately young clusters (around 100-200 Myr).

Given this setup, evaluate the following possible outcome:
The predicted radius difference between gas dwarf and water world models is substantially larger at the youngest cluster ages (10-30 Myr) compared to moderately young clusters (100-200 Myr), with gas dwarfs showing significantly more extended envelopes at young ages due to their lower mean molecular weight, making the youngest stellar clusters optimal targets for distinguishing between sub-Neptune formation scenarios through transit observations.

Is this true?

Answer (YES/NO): YES